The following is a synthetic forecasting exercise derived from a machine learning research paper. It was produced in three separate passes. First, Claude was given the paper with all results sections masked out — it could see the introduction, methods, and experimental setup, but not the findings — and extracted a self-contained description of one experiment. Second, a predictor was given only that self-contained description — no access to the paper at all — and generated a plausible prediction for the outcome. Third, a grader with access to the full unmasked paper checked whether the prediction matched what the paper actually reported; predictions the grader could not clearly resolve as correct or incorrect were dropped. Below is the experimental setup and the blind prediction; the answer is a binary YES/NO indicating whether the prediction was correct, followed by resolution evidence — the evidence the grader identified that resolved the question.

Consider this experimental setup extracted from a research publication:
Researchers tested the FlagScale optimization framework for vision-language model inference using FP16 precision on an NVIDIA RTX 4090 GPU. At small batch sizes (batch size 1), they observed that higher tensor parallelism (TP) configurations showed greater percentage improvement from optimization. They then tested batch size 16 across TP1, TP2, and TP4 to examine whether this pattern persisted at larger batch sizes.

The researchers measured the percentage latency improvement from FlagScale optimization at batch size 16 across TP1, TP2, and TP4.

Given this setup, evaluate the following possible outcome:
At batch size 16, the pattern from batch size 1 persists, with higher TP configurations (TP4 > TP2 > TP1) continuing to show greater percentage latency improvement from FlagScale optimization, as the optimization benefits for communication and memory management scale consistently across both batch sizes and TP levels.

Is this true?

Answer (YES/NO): NO